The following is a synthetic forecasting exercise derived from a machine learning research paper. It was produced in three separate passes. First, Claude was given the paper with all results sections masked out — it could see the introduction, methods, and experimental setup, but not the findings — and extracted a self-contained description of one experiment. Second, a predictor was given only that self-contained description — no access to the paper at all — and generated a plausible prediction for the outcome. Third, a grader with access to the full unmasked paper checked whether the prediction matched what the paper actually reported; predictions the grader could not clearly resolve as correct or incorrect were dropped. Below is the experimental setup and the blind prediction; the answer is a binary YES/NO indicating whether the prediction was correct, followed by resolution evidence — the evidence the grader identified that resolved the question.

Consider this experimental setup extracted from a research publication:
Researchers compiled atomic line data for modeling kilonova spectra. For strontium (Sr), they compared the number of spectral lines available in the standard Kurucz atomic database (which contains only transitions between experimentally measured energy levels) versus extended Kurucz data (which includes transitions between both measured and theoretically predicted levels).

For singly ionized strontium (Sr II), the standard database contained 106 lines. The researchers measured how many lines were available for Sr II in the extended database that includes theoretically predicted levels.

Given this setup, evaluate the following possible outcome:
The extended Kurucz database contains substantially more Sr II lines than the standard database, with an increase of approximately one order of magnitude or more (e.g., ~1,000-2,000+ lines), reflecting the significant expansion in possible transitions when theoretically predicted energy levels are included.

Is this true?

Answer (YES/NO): YES